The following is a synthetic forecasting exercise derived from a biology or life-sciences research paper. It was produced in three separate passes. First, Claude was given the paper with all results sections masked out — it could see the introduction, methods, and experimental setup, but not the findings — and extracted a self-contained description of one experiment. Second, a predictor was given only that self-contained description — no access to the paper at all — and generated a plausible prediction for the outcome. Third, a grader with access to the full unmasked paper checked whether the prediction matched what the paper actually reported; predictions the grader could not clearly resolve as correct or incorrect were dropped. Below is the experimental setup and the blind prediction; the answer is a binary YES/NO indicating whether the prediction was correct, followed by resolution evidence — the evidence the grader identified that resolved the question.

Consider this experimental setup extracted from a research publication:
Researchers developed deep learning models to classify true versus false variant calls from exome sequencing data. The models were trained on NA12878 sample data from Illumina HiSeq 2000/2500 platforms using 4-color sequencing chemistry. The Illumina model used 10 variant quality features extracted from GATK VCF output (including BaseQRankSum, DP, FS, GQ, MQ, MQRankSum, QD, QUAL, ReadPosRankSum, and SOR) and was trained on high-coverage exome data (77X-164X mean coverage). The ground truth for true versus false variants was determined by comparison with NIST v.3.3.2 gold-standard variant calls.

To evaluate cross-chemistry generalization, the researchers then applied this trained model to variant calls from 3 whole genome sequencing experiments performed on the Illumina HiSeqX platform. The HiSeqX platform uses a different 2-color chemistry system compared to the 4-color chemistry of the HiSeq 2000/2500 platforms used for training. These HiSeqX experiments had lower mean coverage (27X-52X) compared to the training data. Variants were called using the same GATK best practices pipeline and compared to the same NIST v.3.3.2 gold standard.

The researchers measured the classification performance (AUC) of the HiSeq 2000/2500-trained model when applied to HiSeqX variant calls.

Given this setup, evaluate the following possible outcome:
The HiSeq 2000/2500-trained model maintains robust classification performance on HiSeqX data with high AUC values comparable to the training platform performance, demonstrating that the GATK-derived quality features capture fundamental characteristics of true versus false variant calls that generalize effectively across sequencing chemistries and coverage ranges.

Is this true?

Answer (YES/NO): YES